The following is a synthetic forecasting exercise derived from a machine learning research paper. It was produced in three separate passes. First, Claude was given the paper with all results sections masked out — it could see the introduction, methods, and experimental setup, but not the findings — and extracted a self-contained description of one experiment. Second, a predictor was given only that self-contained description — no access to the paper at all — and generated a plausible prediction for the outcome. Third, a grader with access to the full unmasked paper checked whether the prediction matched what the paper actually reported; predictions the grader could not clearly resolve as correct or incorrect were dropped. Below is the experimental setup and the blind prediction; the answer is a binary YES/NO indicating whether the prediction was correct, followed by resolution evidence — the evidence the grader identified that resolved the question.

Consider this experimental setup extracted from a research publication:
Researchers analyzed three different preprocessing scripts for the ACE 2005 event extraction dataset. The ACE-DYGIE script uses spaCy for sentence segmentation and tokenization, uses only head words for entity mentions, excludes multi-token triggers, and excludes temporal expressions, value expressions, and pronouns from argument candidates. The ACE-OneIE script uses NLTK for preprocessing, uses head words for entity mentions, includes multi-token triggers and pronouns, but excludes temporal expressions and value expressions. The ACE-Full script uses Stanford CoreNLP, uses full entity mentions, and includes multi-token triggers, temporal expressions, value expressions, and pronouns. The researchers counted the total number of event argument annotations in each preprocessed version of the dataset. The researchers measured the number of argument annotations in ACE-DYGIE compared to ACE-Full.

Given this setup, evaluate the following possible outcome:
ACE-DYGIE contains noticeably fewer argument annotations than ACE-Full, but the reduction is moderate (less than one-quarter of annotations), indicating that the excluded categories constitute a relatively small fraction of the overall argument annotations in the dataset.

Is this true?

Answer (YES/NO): NO